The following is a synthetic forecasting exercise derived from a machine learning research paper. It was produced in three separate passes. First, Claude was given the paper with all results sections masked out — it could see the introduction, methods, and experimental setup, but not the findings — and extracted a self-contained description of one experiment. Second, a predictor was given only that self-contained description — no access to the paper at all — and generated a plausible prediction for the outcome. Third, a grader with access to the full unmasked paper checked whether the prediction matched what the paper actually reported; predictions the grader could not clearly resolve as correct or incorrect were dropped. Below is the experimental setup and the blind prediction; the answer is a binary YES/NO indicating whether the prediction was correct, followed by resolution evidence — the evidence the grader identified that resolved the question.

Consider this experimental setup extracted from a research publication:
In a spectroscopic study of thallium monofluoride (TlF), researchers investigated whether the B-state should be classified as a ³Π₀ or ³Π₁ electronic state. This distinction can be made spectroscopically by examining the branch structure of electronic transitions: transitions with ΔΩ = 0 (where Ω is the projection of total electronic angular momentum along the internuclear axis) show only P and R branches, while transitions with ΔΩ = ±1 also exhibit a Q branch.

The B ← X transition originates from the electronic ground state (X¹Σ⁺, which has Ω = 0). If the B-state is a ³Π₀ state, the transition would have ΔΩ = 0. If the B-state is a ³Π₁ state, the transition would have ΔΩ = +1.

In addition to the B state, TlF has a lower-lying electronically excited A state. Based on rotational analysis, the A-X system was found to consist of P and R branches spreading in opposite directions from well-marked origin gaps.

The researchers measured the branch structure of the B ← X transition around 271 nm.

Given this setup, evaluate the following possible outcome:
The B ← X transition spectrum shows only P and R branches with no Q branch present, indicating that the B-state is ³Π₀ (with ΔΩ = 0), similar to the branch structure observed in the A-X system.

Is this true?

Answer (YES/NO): NO